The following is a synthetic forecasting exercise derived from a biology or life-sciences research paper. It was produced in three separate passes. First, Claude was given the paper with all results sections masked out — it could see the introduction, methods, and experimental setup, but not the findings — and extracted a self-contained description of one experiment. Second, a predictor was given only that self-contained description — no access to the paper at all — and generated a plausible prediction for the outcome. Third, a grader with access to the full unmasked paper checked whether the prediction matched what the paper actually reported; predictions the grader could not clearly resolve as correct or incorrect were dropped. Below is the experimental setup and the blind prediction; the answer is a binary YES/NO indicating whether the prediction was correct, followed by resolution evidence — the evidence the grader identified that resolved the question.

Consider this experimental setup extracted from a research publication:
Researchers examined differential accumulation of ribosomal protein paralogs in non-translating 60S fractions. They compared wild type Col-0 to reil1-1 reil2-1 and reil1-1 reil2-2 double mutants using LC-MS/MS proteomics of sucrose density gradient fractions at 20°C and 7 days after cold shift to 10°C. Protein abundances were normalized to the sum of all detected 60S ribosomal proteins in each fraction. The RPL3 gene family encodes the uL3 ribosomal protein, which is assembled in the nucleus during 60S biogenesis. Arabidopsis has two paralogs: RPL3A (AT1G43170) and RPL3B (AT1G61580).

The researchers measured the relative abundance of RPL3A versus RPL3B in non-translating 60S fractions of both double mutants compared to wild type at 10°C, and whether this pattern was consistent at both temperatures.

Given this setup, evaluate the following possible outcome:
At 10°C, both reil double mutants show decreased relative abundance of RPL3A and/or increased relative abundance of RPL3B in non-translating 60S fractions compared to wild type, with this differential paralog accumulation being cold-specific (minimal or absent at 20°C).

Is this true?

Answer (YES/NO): NO